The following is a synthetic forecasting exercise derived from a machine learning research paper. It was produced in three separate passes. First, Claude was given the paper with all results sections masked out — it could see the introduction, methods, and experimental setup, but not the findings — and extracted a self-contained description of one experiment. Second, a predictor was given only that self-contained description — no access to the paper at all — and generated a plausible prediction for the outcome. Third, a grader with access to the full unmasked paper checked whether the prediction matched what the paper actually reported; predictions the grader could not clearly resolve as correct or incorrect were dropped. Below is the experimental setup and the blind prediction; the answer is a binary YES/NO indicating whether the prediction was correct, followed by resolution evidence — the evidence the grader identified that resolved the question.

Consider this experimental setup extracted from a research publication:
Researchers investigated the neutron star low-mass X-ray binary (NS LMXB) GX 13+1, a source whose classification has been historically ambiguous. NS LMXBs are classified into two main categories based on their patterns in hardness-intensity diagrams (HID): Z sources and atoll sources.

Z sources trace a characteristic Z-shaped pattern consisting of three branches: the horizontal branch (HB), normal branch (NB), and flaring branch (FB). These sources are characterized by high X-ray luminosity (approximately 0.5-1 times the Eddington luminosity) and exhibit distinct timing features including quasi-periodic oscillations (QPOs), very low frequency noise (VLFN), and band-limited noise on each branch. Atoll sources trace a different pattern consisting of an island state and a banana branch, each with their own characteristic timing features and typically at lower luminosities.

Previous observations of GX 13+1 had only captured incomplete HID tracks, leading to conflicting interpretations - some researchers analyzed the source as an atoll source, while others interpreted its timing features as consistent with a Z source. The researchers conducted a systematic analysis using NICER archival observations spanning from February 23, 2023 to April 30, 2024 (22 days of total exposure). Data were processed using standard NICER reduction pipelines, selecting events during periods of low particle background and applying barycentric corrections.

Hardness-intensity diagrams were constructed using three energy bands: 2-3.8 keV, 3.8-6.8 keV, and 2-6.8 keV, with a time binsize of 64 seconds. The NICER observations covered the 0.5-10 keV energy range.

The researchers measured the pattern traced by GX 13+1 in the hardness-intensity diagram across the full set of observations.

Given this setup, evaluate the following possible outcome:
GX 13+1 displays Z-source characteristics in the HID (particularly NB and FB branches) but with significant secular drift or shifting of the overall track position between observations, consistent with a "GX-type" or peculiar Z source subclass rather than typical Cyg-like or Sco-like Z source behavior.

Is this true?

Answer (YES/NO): NO